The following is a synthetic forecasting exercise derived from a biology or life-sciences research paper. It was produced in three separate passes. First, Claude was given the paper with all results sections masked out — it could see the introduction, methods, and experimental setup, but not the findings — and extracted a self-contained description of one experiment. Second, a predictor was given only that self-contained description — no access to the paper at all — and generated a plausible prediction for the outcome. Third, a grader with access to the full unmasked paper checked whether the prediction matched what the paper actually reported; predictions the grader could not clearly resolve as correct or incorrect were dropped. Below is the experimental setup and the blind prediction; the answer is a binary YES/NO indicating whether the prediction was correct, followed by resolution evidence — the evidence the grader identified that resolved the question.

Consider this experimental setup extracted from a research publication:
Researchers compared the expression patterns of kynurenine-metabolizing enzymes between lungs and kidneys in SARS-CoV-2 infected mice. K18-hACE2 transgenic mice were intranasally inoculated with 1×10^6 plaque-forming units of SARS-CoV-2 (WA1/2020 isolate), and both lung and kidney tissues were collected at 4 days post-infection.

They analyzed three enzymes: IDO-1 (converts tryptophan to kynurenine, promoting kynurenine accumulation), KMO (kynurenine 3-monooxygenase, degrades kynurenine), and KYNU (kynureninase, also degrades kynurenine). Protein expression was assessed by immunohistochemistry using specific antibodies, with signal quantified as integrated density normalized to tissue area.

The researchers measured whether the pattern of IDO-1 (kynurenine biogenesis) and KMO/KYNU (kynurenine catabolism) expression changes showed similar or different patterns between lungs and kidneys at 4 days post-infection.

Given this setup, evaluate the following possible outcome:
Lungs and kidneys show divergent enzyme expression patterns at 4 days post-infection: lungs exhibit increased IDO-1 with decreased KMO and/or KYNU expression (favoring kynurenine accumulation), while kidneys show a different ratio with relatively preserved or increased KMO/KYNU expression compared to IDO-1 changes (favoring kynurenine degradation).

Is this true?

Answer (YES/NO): NO